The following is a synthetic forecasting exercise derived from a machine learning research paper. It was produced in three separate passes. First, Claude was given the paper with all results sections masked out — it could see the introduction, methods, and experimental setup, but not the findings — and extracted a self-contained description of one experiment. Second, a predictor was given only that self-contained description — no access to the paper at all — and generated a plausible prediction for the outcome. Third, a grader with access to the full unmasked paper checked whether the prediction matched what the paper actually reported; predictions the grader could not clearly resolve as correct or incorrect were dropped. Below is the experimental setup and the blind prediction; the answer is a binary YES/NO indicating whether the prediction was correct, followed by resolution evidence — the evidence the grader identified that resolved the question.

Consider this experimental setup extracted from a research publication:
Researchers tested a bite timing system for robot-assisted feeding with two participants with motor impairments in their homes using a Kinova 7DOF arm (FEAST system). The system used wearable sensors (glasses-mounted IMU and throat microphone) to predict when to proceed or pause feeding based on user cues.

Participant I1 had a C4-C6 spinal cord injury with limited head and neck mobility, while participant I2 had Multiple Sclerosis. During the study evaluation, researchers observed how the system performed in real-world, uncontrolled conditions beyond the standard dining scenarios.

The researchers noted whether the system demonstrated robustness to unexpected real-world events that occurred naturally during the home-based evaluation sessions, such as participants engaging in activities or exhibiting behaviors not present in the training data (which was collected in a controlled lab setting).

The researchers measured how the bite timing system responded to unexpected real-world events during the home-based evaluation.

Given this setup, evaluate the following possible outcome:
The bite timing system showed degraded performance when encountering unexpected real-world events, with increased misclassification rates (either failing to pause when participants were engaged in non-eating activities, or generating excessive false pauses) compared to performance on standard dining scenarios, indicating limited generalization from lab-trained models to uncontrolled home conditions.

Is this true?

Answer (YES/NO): NO